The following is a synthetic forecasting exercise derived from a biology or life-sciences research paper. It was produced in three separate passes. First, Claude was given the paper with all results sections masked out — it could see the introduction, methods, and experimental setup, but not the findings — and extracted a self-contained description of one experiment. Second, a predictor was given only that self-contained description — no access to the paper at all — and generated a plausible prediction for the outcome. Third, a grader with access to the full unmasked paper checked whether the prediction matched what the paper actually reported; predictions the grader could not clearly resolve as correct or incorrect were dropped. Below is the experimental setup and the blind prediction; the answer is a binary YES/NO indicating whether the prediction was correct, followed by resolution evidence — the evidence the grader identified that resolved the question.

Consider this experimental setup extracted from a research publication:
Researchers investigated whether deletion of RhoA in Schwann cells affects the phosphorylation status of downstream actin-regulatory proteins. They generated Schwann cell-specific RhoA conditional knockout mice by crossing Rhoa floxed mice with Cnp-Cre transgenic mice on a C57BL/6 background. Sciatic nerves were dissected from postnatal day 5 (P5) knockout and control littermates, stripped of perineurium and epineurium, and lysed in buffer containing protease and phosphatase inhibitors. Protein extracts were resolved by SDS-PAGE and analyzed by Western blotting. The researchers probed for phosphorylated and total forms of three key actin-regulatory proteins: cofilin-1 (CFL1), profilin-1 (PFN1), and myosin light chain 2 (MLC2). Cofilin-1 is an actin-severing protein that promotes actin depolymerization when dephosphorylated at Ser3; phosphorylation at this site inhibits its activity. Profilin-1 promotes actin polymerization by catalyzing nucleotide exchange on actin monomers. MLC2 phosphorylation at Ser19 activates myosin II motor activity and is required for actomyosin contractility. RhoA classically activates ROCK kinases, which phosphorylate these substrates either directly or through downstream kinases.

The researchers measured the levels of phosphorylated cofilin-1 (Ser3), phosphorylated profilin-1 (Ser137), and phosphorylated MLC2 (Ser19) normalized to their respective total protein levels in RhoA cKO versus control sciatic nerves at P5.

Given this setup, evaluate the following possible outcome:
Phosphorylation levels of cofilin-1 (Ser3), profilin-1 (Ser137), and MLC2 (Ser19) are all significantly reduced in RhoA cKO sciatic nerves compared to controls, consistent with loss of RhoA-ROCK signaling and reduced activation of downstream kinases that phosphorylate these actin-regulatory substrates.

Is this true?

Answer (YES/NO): NO